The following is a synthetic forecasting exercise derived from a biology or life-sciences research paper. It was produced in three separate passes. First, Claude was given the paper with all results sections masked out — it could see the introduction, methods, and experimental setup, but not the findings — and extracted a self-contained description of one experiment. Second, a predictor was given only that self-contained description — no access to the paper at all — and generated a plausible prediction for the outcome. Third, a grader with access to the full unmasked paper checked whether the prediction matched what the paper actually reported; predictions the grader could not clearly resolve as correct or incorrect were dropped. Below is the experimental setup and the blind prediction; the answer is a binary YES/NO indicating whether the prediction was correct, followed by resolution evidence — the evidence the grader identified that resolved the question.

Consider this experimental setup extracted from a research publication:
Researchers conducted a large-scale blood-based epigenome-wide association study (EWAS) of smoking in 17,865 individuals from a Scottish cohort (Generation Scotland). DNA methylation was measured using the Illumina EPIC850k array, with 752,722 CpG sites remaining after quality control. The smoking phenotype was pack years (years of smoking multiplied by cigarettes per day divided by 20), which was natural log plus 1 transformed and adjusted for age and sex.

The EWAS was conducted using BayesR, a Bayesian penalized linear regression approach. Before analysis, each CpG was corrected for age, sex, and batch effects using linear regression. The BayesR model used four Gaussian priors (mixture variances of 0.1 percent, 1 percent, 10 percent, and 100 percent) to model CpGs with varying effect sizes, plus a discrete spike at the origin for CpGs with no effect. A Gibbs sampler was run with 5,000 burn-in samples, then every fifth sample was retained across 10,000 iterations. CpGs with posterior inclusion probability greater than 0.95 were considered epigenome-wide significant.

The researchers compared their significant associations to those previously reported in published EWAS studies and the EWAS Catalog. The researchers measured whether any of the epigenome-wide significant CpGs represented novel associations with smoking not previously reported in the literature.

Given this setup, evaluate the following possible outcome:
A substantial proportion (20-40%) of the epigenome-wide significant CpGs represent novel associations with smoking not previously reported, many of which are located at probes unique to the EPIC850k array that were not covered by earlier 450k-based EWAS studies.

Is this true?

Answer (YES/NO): NO